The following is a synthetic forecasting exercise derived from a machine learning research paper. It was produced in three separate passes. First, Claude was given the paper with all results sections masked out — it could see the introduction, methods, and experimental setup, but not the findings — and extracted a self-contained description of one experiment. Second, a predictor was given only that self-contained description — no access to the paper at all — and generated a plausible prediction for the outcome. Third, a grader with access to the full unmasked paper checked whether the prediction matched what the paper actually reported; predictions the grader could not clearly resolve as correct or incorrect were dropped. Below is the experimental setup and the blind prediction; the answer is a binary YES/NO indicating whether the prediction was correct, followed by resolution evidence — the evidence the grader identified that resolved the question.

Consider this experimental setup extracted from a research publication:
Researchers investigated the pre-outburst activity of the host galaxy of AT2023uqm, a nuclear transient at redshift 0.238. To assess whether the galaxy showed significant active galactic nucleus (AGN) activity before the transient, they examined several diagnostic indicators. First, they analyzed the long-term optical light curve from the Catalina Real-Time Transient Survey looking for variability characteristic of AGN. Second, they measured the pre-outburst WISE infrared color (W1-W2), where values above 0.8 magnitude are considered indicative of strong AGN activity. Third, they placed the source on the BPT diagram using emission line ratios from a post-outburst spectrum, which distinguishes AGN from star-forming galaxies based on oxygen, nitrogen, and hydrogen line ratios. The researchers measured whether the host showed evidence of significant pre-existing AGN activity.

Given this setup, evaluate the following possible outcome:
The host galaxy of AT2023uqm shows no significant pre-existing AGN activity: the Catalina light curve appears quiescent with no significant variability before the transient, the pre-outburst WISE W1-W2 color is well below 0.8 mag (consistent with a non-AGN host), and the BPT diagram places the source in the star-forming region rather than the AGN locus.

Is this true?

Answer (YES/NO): YES